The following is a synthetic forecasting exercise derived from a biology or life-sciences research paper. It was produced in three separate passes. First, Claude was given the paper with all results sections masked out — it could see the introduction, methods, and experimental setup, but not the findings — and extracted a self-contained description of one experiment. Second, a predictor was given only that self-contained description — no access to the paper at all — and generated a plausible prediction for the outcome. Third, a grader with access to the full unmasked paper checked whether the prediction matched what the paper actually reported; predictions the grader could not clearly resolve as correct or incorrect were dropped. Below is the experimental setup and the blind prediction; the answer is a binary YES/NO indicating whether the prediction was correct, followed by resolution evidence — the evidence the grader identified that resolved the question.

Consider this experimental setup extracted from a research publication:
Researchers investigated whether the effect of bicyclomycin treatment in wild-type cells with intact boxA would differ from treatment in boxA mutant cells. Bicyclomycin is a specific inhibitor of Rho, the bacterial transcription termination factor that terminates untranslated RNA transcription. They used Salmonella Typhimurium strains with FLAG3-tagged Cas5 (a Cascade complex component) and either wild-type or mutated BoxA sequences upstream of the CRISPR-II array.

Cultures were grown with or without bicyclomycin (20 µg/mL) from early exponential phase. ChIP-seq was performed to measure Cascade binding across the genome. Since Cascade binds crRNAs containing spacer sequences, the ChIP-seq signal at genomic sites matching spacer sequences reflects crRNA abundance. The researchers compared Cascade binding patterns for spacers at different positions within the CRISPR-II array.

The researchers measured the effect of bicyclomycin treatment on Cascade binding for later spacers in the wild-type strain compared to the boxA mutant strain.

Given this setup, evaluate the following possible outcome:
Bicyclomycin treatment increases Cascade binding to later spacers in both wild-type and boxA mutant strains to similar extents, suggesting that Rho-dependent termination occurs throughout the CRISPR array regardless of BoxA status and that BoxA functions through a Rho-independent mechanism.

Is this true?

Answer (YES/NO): NO